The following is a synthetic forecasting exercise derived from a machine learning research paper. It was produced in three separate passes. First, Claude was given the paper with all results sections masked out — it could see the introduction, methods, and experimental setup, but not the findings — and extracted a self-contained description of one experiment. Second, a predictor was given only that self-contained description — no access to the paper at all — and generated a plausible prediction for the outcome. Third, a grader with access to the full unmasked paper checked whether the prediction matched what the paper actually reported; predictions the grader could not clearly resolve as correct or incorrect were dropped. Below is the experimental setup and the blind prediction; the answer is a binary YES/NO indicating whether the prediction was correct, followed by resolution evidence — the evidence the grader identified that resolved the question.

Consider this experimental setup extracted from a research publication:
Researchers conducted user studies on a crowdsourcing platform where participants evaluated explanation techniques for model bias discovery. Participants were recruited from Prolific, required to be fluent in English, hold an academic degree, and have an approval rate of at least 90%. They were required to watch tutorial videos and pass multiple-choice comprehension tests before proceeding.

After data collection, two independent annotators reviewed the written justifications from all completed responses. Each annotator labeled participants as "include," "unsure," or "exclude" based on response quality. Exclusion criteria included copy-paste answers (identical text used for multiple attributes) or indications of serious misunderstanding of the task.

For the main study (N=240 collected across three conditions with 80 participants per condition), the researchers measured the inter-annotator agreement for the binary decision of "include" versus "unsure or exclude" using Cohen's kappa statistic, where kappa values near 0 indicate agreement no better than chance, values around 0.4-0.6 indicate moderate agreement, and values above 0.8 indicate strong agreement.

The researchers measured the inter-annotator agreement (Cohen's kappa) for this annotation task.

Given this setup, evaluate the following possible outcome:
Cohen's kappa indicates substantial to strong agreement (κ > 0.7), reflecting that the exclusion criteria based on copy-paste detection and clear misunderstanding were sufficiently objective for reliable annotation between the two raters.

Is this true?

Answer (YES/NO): NO